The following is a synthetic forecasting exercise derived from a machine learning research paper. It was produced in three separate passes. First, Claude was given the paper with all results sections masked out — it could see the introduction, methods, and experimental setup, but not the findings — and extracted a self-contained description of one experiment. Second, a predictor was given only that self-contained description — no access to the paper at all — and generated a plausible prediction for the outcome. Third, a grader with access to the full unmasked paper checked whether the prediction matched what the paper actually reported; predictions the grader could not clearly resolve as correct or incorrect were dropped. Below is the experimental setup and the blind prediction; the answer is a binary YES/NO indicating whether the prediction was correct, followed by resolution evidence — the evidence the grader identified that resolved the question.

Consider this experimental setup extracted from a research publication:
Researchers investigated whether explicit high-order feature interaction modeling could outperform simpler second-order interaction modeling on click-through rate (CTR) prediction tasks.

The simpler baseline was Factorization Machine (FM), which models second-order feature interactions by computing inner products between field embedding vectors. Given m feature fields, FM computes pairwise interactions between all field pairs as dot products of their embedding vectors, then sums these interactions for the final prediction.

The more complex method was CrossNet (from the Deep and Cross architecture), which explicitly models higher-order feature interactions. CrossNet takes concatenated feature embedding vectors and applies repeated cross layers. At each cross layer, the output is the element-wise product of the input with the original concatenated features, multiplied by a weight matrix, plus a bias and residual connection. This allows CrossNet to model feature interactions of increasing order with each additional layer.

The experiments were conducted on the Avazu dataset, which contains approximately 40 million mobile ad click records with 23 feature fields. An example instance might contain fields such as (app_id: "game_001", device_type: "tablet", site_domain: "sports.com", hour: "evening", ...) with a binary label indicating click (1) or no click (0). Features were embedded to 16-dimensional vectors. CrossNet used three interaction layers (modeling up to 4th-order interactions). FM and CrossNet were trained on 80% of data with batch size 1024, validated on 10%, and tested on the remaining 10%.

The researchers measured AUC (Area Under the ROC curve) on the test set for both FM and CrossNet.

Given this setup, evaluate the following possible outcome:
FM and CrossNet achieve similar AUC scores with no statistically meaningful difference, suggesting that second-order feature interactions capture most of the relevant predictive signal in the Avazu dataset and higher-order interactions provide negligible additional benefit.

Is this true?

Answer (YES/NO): NO